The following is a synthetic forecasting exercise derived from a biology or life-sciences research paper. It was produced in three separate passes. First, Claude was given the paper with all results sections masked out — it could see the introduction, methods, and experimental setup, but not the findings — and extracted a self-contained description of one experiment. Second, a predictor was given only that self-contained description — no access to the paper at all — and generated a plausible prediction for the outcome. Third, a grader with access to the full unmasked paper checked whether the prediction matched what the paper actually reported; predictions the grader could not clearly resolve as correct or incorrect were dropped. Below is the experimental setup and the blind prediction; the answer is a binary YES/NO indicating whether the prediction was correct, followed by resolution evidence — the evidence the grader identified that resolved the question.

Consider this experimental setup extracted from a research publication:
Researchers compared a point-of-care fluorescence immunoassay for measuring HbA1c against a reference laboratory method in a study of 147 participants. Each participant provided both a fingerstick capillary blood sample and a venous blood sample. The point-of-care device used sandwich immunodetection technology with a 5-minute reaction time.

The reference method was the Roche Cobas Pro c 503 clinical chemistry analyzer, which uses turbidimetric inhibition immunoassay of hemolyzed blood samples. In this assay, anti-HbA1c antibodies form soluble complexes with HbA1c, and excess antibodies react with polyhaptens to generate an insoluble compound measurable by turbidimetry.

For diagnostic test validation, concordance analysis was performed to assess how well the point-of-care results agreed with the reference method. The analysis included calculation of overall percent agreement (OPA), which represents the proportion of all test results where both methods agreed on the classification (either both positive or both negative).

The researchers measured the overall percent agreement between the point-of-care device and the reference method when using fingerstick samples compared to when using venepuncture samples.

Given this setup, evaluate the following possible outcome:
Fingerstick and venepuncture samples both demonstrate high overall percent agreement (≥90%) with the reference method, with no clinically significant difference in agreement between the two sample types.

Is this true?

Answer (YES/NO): NO